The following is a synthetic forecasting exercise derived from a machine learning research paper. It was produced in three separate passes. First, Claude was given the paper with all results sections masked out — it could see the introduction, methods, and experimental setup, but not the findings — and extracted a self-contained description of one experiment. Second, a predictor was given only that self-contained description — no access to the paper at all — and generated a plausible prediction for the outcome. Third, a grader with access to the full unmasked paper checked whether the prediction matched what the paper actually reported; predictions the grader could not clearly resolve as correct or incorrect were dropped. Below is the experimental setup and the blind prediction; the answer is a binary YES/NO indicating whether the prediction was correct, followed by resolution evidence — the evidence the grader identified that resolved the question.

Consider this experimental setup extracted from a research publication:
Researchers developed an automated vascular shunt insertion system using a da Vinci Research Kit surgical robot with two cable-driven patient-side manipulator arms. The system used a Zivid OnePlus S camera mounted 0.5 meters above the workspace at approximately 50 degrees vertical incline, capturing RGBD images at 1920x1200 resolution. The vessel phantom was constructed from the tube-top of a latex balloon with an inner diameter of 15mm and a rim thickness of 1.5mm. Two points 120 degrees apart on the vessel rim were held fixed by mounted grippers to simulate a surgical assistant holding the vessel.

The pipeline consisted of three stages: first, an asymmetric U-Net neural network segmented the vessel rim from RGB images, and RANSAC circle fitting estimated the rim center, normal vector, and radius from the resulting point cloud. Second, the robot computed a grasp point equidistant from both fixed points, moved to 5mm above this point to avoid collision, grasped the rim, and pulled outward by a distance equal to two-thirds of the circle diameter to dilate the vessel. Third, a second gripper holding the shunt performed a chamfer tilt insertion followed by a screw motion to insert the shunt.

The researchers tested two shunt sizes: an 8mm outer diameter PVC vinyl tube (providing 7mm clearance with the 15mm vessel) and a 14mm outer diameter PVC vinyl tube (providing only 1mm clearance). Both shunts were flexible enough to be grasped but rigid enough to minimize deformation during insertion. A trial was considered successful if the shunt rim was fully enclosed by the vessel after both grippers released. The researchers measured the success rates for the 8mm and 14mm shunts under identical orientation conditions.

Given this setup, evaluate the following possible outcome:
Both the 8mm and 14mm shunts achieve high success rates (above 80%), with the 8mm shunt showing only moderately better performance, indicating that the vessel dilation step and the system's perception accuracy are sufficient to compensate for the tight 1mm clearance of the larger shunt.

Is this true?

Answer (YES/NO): NO